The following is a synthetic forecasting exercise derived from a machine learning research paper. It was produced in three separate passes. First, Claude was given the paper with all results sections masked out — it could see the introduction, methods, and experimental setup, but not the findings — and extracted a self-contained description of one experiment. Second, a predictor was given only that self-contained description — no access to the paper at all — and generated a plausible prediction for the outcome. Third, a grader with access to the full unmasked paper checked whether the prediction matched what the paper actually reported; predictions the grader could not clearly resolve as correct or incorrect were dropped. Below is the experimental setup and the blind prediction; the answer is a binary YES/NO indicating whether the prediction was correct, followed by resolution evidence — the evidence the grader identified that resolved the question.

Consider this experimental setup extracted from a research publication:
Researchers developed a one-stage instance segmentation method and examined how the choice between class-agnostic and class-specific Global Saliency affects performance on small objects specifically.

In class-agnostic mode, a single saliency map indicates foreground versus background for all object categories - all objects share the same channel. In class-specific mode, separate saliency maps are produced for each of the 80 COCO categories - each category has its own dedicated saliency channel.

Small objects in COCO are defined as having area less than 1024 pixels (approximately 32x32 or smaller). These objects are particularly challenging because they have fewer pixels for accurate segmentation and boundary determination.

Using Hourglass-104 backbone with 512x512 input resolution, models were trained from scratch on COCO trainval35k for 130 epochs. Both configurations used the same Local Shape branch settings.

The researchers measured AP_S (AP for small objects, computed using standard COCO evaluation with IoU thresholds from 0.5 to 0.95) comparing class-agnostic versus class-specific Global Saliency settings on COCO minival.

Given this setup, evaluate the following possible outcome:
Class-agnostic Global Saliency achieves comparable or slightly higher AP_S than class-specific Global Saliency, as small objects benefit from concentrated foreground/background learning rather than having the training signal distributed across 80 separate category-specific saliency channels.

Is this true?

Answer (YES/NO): NO